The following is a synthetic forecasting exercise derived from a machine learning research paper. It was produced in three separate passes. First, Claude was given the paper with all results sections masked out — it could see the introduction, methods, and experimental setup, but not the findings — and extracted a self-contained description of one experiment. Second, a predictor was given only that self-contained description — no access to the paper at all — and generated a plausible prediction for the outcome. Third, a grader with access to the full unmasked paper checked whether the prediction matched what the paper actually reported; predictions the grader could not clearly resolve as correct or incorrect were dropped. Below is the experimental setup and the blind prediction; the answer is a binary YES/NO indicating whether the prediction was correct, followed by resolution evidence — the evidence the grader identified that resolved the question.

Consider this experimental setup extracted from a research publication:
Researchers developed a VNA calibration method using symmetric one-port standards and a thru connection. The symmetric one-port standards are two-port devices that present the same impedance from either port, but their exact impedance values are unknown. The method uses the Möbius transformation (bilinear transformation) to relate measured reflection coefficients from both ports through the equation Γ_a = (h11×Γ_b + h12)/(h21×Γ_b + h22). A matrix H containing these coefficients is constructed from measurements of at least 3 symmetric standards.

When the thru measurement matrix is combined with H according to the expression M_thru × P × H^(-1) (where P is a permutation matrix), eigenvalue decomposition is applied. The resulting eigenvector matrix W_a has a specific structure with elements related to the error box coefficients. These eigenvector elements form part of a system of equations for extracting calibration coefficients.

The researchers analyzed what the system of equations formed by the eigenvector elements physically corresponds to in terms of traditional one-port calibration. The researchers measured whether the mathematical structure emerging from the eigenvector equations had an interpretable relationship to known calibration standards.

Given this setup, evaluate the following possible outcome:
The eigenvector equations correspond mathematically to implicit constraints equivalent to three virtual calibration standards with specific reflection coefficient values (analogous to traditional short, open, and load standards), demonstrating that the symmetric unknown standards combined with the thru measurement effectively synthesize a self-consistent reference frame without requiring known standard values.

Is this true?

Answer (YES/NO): NO